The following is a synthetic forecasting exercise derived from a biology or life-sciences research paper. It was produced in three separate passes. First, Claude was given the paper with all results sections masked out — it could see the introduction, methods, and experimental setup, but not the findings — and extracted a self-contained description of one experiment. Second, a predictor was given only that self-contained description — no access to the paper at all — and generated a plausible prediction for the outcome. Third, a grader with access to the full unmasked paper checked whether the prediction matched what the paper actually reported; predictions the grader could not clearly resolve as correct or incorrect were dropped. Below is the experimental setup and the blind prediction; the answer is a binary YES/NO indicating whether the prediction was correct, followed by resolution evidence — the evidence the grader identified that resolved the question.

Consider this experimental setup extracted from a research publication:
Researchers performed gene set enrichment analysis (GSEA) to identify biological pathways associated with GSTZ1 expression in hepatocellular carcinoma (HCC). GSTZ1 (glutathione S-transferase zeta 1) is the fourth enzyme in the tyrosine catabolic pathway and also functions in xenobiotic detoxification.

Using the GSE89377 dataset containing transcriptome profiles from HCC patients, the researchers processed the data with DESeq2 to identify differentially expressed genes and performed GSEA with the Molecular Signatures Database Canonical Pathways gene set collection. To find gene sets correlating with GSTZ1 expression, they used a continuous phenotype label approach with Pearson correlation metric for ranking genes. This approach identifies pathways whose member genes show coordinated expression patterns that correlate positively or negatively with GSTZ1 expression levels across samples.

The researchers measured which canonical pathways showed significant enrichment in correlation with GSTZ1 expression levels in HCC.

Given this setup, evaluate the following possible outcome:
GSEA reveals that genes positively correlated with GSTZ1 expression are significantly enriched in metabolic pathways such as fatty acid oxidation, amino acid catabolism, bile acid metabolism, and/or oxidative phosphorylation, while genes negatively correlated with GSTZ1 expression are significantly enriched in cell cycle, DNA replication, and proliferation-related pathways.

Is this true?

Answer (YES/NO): NO